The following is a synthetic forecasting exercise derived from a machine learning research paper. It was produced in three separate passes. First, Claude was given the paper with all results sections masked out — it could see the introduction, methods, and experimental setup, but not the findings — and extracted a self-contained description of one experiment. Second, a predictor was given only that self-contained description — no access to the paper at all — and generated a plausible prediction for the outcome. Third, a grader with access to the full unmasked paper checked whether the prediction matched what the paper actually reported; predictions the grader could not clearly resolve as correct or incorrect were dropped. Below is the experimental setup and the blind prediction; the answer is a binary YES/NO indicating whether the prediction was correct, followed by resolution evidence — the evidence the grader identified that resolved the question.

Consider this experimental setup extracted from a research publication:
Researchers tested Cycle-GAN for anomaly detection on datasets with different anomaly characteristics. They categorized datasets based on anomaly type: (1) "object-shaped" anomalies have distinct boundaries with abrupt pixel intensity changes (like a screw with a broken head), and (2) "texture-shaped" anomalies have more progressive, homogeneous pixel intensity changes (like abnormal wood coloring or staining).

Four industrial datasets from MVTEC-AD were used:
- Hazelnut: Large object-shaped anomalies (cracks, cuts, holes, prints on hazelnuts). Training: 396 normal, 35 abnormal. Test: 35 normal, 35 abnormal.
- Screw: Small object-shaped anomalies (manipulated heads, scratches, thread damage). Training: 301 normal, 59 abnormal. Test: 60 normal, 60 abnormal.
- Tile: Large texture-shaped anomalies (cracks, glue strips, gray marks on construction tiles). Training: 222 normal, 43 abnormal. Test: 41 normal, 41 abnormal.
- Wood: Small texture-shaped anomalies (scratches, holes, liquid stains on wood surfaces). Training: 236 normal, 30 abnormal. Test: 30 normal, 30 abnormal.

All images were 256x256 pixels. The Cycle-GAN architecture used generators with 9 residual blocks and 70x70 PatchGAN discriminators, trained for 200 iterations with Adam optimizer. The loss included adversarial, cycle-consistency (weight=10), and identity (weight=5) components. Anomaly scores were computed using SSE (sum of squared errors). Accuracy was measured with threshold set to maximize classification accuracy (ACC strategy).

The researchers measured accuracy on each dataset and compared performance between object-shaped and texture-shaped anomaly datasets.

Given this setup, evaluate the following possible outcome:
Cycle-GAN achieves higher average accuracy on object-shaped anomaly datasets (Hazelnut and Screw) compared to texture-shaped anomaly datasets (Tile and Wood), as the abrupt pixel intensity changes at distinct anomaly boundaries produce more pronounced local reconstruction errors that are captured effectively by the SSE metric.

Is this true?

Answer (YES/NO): NO